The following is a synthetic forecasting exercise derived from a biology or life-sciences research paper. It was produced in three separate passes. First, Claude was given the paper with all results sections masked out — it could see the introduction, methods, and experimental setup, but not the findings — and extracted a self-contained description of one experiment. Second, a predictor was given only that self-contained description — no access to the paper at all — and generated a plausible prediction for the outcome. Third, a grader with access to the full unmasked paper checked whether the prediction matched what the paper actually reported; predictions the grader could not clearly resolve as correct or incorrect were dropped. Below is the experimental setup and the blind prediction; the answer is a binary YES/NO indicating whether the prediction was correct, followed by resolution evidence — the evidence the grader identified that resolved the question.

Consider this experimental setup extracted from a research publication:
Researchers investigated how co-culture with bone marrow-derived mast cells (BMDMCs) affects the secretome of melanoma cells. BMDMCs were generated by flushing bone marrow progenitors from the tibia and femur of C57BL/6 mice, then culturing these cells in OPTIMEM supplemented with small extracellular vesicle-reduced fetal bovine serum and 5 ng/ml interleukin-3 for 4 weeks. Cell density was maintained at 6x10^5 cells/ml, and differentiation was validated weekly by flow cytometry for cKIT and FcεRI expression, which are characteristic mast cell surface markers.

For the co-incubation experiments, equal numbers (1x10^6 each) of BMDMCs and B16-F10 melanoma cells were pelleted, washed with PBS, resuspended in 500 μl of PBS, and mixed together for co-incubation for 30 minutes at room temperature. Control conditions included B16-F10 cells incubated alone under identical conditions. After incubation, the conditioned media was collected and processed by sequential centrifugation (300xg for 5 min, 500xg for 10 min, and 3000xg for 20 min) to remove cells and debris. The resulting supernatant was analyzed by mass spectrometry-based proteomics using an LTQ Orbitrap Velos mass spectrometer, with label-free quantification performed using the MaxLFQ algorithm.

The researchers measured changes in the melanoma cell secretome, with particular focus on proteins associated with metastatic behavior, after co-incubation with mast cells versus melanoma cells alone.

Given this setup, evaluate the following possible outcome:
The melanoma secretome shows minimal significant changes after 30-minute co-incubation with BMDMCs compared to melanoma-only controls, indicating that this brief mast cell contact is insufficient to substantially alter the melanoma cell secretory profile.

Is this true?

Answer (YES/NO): NO